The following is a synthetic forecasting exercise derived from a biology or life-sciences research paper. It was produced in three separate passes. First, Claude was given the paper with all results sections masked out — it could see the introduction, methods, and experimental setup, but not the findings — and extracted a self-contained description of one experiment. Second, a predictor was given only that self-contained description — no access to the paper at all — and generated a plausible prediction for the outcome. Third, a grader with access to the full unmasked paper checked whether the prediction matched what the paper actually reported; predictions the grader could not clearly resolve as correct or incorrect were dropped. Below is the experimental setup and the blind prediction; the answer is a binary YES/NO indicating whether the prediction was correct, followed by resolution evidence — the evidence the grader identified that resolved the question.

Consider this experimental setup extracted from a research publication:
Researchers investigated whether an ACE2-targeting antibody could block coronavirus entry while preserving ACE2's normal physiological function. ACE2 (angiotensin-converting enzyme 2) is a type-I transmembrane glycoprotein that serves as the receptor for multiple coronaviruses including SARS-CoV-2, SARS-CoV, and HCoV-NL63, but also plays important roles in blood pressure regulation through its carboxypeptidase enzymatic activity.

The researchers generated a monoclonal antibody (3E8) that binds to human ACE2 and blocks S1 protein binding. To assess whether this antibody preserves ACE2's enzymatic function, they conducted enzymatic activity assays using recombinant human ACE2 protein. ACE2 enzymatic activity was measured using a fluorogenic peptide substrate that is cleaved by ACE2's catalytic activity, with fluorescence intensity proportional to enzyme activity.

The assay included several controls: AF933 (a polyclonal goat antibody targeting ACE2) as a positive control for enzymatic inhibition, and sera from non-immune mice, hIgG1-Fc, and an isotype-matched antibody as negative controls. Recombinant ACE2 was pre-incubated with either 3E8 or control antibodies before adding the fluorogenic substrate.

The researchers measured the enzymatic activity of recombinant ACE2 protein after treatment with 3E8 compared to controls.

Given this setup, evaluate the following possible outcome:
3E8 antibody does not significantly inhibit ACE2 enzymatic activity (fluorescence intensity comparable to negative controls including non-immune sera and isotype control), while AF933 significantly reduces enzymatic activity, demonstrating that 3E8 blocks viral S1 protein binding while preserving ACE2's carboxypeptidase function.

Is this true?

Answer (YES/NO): YES